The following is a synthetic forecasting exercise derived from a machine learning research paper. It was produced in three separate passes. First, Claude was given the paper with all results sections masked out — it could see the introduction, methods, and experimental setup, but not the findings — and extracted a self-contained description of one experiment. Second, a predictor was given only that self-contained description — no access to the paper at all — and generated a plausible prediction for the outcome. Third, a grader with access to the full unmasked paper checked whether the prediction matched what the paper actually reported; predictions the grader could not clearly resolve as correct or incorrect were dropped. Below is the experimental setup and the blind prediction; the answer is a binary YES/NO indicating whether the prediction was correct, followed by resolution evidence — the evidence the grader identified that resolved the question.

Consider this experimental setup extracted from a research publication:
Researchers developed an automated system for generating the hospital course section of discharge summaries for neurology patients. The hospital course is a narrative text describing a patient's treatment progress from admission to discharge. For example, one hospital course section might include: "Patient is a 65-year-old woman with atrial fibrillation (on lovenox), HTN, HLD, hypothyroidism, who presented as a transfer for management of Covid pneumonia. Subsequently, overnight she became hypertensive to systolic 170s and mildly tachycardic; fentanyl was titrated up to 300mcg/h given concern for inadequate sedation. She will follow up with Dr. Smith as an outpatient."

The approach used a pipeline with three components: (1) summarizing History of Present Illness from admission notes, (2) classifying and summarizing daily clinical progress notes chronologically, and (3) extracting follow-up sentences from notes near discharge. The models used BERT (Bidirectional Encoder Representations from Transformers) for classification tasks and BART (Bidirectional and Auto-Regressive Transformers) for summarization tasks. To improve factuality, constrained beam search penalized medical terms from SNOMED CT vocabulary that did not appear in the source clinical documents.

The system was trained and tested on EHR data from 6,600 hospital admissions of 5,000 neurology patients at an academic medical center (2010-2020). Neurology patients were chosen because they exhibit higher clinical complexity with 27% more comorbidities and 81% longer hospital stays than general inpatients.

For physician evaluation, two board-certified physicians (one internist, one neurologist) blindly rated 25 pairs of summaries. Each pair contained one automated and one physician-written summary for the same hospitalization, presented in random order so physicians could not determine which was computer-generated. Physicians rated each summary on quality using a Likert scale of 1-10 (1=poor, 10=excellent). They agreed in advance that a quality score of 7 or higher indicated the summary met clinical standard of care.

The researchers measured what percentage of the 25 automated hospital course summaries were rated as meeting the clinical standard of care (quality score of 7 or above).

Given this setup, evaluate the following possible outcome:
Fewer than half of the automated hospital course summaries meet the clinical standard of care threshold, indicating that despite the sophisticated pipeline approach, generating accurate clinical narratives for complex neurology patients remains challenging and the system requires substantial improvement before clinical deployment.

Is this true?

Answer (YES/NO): NO